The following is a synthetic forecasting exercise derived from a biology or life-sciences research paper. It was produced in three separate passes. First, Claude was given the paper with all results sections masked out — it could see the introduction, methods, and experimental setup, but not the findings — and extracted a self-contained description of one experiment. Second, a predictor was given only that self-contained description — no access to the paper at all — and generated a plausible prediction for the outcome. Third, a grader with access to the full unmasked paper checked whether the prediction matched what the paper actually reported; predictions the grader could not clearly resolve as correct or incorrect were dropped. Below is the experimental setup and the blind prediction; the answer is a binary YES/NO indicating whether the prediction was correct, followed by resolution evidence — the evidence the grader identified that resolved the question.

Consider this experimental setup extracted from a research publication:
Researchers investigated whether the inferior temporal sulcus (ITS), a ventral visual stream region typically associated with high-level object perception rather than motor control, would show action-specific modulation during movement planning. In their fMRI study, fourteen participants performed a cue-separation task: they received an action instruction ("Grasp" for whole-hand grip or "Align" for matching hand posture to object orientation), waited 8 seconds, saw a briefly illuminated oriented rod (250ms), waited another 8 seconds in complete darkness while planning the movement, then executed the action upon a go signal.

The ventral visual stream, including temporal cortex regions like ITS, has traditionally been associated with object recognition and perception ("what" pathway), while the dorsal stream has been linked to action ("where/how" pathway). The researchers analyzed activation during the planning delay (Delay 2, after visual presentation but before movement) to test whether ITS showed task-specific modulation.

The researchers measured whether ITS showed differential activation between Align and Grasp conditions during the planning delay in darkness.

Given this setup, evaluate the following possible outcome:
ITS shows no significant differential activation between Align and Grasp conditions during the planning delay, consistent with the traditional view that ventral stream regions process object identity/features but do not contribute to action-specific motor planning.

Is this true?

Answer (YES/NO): NO